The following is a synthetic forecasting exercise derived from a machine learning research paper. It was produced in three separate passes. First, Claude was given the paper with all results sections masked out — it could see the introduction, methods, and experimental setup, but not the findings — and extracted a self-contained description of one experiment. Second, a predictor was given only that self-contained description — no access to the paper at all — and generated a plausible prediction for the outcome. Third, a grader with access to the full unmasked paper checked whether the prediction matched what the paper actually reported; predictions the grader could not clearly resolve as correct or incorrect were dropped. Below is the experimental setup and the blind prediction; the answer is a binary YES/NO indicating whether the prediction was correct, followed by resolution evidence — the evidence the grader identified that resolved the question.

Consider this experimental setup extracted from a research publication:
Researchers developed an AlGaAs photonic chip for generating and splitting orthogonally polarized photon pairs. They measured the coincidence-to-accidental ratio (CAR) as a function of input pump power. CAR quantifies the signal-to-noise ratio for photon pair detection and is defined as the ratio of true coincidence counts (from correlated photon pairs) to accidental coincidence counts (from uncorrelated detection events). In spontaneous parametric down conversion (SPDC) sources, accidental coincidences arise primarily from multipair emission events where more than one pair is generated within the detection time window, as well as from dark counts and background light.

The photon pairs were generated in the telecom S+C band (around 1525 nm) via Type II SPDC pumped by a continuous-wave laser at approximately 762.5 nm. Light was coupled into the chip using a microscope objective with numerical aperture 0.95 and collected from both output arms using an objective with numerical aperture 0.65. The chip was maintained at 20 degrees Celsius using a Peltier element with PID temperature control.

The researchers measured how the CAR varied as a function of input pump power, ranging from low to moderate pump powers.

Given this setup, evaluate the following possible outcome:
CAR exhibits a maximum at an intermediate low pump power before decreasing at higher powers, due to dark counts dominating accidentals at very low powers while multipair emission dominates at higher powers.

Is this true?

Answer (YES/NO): NO